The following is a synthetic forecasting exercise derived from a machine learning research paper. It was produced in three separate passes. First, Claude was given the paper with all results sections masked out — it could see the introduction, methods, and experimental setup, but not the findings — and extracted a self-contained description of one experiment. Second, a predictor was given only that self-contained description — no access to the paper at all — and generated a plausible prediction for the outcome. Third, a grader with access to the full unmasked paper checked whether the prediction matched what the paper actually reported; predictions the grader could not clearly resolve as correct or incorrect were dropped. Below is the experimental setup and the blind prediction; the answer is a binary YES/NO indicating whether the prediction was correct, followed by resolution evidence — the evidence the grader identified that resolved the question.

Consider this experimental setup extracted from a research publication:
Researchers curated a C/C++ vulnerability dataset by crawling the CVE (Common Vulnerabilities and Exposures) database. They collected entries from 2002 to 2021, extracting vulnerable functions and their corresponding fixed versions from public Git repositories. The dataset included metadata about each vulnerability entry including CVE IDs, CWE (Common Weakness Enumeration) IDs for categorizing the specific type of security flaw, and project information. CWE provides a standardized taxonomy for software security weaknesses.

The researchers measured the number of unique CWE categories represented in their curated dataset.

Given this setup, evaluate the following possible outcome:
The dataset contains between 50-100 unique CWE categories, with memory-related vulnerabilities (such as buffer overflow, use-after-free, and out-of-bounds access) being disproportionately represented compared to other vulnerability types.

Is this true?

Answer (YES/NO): NO